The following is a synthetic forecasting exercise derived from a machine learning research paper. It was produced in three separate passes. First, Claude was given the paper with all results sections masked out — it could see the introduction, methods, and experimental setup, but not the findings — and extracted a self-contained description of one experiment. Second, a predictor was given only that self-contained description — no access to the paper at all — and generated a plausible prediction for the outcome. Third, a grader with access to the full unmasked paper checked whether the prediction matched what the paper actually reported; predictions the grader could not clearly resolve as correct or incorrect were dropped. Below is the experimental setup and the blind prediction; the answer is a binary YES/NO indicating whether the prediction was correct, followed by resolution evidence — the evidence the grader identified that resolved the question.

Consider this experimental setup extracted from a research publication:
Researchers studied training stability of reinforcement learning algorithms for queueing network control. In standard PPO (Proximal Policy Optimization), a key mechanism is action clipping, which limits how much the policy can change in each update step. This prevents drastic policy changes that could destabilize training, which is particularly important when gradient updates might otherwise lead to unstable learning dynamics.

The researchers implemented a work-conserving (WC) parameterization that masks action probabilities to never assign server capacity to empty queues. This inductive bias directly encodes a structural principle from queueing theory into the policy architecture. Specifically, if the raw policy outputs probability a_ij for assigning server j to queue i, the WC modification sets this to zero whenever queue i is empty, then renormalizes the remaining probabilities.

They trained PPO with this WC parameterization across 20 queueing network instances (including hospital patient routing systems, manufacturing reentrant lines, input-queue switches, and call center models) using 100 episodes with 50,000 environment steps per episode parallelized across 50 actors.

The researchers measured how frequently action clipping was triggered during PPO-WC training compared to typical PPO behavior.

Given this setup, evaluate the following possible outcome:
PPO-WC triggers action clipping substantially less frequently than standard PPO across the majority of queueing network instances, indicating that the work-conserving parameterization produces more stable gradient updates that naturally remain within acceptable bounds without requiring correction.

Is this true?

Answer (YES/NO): YES